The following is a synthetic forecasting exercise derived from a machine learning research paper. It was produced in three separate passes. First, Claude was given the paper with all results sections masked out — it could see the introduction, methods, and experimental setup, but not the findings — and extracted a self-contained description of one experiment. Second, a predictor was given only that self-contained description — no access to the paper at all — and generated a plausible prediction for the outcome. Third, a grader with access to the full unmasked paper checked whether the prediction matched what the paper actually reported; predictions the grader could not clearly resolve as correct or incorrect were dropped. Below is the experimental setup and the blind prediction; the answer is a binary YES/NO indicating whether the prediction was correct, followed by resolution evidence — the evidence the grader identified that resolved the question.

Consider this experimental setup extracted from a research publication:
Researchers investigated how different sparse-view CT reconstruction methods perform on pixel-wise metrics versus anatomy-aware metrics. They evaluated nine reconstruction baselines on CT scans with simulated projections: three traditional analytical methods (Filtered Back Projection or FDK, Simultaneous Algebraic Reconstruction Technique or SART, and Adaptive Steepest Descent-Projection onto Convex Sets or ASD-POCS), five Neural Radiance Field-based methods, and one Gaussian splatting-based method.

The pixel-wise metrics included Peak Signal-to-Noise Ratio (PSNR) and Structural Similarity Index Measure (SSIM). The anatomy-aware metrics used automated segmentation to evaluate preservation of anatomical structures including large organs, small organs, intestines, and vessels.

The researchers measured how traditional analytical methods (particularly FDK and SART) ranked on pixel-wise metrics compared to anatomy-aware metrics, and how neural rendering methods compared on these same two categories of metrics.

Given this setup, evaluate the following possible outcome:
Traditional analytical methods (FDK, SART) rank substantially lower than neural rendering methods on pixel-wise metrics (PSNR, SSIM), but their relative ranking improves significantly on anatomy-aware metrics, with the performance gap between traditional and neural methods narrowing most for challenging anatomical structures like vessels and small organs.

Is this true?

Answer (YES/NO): NO